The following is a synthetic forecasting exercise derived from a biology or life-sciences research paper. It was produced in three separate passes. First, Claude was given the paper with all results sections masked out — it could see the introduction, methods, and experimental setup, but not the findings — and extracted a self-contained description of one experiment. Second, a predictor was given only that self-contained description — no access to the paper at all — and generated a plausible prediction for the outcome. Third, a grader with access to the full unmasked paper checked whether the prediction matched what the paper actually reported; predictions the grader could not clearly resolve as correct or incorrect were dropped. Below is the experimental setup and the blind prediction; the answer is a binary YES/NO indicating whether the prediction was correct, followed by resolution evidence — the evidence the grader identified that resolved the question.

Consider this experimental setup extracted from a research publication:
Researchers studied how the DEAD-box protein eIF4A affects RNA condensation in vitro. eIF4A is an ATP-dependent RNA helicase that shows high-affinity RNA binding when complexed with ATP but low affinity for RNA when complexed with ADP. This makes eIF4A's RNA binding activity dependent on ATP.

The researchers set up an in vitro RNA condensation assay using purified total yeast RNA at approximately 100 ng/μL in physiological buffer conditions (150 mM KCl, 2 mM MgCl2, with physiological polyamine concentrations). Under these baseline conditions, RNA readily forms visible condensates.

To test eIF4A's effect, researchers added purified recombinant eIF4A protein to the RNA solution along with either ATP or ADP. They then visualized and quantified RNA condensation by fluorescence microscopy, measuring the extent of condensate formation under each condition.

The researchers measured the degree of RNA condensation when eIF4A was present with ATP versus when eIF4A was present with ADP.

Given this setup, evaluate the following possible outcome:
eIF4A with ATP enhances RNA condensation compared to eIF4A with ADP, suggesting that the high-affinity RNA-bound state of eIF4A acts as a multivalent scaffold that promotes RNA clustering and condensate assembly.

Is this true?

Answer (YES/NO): NO